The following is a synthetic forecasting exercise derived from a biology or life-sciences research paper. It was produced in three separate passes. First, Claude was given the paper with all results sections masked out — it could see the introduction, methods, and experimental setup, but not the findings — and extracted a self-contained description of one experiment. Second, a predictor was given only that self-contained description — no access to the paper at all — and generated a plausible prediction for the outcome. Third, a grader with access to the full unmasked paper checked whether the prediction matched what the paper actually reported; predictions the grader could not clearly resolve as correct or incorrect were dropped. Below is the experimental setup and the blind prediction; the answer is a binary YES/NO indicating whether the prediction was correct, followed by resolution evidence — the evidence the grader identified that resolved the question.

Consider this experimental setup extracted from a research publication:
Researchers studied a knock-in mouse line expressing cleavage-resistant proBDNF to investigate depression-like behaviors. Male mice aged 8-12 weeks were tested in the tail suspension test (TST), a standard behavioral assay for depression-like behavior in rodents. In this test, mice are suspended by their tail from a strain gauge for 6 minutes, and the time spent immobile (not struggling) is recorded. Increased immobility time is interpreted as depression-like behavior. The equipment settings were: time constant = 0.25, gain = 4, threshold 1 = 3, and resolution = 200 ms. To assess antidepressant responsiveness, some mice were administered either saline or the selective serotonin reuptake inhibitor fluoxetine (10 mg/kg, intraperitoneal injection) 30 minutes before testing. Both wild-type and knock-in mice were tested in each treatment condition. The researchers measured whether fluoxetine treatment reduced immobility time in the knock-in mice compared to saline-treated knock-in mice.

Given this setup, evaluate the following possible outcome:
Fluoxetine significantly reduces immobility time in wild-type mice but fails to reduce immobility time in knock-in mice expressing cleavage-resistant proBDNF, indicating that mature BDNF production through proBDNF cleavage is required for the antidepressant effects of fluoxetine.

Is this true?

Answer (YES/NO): YES